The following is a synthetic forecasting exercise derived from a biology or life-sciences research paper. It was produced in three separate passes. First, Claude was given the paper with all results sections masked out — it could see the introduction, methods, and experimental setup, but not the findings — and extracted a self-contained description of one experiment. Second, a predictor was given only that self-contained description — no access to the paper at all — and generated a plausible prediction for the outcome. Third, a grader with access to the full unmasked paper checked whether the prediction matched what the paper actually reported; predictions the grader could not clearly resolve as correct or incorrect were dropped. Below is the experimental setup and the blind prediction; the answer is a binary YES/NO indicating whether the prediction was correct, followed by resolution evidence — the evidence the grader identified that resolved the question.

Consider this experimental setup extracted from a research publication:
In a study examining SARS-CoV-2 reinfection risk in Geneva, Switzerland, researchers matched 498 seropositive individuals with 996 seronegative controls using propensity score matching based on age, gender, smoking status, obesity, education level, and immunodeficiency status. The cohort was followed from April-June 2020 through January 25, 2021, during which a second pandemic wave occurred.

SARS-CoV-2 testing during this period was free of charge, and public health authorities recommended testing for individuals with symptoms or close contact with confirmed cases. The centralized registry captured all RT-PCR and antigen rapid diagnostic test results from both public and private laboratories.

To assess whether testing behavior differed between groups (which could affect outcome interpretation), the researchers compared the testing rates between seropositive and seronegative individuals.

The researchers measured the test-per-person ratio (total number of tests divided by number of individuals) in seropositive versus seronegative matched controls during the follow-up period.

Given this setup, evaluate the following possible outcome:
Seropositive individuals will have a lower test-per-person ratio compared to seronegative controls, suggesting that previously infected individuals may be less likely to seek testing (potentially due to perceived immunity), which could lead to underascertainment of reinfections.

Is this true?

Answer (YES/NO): YES